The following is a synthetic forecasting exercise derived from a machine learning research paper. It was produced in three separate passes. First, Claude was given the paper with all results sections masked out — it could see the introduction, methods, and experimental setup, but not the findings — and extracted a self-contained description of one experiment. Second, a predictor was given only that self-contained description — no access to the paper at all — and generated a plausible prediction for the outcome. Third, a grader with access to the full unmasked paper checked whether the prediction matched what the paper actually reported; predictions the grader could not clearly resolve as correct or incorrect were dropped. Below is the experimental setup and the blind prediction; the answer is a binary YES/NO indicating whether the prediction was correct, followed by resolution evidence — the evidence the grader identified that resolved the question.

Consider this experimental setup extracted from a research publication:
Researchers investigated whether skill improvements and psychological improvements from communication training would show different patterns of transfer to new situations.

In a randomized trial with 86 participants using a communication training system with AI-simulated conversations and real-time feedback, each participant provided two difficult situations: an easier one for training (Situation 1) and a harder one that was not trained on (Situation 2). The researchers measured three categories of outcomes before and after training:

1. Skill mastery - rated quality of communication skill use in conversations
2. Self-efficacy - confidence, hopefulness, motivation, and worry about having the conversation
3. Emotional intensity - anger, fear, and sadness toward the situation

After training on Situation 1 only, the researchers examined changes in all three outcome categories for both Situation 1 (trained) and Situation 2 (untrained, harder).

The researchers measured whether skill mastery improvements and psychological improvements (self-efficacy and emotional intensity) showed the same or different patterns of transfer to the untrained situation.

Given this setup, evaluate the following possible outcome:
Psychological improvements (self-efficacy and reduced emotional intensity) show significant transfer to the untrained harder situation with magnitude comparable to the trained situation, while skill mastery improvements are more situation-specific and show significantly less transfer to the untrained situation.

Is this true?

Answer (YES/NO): NO